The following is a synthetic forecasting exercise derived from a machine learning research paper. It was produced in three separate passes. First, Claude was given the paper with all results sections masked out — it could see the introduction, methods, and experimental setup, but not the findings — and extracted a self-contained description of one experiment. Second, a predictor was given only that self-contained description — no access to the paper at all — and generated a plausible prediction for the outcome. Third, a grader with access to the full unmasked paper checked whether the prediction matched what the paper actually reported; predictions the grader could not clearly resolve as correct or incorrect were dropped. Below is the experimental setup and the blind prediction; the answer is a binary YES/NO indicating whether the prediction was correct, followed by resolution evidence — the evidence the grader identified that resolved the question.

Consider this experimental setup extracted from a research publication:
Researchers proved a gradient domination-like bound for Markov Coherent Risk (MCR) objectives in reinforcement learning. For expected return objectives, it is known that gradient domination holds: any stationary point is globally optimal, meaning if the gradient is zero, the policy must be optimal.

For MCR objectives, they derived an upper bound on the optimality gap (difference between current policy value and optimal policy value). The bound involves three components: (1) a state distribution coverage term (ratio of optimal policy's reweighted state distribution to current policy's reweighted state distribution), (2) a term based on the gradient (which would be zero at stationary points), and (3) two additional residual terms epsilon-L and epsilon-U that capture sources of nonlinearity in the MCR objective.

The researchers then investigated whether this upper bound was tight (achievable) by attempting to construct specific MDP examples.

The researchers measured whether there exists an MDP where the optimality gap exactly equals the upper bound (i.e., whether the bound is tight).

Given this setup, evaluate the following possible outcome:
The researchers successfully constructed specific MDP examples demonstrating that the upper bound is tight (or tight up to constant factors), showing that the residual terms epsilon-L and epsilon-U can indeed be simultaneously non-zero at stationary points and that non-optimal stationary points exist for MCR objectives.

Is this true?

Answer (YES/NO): NO